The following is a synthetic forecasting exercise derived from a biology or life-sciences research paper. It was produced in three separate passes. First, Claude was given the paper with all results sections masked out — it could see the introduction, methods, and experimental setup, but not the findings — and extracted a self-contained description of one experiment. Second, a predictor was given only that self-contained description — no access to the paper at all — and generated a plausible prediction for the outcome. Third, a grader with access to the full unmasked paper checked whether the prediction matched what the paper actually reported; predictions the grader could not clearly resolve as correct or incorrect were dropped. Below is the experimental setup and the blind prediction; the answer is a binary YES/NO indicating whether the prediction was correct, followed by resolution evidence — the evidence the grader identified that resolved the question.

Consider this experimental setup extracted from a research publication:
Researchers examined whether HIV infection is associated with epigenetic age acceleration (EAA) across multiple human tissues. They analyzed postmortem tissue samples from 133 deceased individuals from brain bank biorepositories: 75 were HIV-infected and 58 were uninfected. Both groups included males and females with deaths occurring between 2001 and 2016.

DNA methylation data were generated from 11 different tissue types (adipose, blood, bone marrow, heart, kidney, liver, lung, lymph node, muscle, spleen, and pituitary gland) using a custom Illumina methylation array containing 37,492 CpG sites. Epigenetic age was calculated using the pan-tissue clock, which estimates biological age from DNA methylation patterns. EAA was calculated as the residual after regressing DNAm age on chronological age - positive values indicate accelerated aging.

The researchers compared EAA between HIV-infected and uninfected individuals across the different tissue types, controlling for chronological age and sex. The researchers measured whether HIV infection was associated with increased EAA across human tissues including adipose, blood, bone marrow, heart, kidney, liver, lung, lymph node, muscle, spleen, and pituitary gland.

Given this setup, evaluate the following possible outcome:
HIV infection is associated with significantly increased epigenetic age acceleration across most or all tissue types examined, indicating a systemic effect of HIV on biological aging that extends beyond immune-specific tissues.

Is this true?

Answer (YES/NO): NO